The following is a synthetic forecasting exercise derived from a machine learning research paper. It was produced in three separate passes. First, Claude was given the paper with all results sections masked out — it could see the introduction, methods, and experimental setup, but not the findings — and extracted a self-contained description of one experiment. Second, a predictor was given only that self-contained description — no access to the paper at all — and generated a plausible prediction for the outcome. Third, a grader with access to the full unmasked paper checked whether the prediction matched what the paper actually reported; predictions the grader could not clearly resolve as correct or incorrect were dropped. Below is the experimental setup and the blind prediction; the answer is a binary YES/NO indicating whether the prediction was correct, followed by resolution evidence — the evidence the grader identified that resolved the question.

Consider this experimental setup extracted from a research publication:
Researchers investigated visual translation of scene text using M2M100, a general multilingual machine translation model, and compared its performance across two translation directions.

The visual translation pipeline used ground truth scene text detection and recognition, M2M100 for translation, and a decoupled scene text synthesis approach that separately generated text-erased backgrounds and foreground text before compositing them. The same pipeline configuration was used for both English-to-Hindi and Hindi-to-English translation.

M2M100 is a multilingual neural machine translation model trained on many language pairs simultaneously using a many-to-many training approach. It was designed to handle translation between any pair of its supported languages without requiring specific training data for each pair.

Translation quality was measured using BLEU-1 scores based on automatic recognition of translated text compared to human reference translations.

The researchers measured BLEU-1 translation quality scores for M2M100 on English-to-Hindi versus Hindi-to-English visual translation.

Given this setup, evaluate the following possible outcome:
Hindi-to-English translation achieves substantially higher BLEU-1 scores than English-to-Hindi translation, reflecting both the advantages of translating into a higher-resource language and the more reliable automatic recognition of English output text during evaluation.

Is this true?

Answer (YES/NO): NO